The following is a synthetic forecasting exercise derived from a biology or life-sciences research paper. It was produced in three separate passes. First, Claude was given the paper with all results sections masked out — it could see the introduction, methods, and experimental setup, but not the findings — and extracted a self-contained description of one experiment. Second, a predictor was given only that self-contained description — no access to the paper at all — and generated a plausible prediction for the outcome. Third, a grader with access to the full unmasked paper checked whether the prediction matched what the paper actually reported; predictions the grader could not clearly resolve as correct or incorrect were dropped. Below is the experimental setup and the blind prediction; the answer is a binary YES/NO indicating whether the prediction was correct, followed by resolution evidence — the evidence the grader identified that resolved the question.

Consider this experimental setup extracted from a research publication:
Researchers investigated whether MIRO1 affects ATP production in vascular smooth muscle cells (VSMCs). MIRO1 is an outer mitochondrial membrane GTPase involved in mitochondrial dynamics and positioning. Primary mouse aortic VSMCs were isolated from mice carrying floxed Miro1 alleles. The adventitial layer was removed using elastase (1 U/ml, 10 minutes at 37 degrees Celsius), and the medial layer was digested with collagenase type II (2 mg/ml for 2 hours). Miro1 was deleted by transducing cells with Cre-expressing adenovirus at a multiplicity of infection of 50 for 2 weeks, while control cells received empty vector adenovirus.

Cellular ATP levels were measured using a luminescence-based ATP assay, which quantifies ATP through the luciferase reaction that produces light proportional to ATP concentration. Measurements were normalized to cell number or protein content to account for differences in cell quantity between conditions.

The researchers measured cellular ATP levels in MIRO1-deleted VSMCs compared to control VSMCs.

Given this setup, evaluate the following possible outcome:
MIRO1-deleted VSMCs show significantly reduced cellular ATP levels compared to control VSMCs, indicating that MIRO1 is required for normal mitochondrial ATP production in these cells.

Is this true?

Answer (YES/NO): YES